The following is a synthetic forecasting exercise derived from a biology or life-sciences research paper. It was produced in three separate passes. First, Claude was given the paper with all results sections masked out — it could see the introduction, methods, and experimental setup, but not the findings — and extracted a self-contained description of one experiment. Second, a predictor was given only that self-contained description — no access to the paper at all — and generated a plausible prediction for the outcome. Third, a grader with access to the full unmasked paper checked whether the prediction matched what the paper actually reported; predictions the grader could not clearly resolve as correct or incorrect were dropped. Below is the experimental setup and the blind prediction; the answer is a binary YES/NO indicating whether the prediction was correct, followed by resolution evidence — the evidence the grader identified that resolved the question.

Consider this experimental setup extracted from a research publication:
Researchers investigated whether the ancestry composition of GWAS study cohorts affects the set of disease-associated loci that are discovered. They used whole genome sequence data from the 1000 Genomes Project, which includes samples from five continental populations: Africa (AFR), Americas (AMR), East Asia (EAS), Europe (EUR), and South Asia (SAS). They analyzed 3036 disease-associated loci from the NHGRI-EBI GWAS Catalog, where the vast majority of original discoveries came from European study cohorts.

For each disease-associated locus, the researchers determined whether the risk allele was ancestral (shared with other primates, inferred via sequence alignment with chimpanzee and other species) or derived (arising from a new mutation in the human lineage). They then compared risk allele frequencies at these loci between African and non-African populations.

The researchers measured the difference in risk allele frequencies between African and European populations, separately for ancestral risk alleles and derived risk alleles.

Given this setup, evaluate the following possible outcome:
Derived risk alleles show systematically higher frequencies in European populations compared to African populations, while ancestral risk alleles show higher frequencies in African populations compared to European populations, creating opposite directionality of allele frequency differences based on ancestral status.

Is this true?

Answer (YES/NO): YES